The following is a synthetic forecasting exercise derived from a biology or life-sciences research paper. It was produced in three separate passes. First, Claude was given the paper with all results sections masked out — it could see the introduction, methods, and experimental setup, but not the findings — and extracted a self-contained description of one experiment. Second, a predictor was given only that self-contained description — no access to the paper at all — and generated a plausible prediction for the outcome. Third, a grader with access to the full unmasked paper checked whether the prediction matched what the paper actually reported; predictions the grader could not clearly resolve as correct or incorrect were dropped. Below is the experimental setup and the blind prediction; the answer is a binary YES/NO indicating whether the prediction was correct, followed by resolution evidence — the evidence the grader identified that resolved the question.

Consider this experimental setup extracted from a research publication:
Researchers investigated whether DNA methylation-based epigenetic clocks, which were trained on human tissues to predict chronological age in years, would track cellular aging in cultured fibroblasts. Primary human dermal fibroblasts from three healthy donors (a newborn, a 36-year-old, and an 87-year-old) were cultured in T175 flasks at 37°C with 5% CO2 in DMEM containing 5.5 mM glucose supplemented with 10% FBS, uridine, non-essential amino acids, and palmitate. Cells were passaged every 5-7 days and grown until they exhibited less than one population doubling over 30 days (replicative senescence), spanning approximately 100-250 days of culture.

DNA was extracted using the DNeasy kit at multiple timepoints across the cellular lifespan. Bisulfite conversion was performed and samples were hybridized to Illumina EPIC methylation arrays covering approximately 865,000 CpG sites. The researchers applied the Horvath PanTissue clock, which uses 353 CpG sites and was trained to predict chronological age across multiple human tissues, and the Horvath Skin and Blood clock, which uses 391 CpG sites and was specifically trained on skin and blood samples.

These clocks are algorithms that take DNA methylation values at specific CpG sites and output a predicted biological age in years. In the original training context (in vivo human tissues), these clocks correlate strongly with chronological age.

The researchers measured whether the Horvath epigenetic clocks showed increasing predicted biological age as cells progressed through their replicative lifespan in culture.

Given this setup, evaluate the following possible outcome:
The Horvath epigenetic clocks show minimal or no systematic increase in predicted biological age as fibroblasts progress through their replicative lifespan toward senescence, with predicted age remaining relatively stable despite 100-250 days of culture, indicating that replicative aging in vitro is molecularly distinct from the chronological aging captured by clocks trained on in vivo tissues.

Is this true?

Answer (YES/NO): NO